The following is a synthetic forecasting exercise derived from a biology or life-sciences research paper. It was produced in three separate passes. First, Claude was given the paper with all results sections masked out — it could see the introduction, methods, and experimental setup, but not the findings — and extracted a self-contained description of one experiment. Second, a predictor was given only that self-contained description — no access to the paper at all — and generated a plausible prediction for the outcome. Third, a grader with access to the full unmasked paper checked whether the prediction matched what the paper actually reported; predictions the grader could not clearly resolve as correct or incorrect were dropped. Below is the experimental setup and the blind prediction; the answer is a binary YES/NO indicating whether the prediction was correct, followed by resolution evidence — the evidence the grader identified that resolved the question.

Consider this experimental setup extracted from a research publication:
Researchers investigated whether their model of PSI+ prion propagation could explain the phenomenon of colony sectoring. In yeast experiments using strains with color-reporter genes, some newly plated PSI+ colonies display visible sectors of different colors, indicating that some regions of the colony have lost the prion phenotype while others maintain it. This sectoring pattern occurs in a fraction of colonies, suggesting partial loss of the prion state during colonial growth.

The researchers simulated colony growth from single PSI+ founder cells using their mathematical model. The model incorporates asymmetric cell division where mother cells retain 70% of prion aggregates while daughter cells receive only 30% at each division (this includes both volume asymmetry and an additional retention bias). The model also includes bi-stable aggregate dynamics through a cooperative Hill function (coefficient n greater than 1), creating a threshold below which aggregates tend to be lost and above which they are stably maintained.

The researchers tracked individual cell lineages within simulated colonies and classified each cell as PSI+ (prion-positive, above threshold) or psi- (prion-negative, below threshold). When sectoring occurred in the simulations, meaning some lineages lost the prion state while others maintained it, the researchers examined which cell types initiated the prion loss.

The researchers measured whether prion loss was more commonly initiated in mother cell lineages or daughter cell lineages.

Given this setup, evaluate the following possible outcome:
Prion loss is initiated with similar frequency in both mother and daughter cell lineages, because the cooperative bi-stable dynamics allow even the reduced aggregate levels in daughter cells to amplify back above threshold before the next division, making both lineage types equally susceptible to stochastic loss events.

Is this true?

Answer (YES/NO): NO